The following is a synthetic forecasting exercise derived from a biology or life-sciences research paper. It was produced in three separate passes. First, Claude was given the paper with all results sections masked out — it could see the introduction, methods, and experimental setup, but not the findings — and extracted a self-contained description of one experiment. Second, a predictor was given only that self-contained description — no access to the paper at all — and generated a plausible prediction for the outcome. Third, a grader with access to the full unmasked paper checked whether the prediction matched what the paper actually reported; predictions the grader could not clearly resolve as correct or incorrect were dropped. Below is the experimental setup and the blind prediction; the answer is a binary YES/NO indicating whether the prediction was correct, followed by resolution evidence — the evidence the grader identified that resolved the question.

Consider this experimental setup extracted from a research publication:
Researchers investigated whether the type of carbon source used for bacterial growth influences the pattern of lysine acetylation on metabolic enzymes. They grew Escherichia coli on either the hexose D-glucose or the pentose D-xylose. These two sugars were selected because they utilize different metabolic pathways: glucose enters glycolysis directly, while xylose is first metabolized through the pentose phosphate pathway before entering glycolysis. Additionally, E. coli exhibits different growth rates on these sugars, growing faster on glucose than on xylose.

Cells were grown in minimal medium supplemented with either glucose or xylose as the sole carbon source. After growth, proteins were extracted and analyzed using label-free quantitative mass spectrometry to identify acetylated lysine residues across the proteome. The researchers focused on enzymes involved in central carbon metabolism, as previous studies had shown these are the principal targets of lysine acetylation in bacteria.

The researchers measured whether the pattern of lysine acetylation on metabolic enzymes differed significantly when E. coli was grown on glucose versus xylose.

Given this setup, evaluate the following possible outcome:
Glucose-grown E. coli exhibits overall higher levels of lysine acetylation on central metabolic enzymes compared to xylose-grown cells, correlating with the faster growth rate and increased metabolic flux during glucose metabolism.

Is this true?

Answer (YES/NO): NO